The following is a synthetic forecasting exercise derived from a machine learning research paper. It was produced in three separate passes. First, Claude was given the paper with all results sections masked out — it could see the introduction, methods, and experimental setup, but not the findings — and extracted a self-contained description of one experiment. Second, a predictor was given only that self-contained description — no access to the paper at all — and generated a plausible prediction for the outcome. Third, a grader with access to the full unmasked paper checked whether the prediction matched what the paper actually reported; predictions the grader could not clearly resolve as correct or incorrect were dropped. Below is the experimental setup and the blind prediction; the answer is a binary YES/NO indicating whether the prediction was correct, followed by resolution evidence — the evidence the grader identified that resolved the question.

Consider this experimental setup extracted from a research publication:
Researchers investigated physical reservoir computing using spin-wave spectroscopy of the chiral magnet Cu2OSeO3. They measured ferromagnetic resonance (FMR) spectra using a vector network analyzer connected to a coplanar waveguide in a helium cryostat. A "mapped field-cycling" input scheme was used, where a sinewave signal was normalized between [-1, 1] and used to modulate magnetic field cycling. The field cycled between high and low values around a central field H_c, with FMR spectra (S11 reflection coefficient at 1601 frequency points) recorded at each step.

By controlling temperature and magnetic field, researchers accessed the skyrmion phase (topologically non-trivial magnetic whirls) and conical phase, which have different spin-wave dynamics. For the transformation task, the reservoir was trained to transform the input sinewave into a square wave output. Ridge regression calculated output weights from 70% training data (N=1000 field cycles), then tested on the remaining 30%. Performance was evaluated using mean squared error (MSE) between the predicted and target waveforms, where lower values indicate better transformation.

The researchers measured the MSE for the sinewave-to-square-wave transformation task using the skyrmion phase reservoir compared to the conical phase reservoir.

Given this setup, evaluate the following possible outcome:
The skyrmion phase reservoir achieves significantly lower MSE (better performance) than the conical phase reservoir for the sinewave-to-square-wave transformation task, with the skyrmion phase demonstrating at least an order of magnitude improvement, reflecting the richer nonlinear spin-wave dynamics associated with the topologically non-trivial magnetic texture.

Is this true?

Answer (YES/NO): NO